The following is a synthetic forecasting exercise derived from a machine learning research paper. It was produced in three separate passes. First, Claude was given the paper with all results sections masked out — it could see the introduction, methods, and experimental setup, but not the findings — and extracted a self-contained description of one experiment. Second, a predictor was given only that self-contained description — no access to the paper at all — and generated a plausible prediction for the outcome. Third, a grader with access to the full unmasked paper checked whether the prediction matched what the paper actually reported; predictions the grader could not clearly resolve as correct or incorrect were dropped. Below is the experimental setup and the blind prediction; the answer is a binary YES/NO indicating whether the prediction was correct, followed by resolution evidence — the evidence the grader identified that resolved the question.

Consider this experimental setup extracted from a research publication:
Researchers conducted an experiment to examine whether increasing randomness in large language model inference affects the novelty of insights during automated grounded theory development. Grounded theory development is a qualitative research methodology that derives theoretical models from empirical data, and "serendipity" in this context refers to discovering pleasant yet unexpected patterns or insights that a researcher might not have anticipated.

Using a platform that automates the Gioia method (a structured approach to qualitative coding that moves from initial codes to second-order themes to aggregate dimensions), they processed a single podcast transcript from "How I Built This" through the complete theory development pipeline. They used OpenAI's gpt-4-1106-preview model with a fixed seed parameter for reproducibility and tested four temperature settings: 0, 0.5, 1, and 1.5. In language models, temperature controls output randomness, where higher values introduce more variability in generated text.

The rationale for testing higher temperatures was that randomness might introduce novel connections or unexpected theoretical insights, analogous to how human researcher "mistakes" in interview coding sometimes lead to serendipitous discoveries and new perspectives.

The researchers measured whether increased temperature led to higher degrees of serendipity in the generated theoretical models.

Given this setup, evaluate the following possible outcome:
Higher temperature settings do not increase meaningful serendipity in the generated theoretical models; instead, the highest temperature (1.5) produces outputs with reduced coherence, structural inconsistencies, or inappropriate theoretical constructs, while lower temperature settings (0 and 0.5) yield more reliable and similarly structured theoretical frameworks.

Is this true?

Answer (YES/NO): YES